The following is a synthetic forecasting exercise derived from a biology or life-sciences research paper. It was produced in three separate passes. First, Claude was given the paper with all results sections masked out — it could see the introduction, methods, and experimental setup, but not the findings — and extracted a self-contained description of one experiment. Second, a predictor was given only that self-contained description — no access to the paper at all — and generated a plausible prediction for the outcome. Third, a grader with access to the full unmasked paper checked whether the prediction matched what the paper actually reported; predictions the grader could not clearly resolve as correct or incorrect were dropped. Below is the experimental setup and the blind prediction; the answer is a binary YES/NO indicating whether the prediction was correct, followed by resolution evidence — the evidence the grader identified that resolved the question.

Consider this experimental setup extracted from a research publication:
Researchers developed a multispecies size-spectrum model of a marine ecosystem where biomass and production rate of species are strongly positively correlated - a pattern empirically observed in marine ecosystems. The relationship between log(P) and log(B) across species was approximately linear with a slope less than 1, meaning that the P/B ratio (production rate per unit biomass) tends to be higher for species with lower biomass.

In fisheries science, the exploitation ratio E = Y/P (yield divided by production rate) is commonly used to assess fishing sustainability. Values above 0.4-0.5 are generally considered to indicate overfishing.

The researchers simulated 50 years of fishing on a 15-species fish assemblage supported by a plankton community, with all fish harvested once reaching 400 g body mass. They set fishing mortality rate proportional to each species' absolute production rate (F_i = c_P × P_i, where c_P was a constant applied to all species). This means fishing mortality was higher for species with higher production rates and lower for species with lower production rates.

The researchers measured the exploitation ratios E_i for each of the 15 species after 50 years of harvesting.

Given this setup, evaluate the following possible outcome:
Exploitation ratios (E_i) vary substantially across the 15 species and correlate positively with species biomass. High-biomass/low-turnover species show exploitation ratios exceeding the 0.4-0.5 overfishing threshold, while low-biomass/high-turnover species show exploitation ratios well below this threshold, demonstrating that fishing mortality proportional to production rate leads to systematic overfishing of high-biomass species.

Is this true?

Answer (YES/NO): NO